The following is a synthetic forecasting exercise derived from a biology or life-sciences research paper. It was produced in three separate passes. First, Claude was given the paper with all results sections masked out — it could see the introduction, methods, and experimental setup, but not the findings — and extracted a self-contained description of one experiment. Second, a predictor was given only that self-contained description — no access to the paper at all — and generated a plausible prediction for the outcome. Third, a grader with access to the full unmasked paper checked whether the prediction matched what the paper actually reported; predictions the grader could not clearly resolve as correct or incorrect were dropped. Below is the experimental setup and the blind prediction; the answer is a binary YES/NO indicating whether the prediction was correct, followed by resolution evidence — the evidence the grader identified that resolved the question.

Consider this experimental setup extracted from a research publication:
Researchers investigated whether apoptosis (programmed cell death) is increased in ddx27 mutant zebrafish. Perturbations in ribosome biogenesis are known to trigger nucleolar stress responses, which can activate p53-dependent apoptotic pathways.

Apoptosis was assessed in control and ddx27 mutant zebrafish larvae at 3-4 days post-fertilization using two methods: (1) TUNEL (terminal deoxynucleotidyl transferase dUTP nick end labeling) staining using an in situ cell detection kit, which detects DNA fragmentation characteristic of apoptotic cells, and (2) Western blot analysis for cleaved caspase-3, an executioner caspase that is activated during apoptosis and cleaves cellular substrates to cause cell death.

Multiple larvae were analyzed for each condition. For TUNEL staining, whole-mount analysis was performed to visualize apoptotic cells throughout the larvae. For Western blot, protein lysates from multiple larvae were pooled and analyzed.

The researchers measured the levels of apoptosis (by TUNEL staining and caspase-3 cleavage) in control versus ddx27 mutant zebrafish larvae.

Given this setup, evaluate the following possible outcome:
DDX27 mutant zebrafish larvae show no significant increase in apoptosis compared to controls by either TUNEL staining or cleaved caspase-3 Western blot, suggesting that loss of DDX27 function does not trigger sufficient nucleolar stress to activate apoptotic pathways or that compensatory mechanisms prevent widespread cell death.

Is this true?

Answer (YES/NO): YES